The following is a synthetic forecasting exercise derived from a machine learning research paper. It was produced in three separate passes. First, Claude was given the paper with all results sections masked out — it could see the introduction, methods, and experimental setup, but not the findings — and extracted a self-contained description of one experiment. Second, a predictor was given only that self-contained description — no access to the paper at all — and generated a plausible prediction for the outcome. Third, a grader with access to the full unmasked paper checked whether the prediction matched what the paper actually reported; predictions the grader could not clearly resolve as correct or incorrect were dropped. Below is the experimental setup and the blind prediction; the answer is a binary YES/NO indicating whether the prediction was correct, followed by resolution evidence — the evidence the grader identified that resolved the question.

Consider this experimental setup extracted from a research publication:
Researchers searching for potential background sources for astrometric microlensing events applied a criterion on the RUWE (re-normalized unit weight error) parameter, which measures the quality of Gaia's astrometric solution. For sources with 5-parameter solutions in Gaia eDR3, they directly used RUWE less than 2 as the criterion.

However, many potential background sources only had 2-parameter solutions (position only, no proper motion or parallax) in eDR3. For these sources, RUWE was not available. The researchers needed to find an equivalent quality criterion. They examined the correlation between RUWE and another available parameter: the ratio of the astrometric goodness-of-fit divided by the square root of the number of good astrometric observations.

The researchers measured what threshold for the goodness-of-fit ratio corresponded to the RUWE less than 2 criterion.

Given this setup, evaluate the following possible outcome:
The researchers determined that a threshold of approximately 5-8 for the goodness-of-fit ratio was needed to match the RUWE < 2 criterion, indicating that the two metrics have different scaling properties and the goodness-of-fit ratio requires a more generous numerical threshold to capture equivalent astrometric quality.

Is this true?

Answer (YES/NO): NO